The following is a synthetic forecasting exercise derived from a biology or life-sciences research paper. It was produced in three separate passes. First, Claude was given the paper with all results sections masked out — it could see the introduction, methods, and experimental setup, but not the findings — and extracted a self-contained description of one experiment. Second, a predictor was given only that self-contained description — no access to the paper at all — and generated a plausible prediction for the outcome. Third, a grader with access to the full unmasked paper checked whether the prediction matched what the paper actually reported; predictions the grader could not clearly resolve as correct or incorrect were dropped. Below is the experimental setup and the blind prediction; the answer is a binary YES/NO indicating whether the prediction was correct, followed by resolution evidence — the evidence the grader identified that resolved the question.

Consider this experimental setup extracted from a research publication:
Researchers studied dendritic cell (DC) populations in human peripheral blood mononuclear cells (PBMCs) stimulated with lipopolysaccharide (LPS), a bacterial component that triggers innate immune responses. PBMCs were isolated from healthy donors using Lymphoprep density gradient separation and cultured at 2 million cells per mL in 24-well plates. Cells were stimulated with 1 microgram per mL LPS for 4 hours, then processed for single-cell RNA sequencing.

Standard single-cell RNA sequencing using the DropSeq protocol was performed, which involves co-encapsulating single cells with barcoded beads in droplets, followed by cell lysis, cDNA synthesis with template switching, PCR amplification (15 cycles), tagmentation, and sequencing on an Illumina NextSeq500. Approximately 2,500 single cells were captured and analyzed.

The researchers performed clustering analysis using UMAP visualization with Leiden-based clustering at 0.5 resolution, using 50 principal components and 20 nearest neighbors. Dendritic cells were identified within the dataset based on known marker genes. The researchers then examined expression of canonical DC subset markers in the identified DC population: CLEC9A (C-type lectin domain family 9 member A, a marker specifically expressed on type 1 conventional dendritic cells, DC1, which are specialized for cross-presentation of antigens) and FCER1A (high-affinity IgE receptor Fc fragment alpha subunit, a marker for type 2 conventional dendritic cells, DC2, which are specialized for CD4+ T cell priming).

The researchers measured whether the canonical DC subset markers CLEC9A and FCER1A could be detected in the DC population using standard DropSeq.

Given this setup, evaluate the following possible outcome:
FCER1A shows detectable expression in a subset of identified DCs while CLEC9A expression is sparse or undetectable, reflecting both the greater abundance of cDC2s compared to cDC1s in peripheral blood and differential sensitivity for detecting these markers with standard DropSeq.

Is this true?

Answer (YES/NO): NO